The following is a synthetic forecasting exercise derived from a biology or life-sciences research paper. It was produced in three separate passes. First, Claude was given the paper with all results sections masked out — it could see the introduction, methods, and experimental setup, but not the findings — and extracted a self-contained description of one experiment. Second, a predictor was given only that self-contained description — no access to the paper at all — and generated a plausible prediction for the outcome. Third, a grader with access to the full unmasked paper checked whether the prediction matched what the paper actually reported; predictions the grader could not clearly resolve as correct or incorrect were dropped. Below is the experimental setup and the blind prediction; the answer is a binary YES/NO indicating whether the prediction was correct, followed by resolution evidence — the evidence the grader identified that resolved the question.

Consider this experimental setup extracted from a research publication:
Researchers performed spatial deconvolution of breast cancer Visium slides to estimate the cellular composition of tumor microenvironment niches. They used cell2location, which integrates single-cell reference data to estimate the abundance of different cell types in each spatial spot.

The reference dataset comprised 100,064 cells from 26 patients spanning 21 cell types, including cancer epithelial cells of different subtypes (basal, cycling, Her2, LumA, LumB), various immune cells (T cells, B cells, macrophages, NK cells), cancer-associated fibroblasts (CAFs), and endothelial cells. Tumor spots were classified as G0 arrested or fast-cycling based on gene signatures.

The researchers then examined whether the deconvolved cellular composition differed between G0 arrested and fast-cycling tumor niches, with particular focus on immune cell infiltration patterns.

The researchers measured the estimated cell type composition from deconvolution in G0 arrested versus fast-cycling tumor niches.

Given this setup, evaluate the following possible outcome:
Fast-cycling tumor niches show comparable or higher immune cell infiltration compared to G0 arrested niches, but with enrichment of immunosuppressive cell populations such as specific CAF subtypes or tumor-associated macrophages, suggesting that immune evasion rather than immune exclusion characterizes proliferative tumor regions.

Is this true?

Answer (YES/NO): NO